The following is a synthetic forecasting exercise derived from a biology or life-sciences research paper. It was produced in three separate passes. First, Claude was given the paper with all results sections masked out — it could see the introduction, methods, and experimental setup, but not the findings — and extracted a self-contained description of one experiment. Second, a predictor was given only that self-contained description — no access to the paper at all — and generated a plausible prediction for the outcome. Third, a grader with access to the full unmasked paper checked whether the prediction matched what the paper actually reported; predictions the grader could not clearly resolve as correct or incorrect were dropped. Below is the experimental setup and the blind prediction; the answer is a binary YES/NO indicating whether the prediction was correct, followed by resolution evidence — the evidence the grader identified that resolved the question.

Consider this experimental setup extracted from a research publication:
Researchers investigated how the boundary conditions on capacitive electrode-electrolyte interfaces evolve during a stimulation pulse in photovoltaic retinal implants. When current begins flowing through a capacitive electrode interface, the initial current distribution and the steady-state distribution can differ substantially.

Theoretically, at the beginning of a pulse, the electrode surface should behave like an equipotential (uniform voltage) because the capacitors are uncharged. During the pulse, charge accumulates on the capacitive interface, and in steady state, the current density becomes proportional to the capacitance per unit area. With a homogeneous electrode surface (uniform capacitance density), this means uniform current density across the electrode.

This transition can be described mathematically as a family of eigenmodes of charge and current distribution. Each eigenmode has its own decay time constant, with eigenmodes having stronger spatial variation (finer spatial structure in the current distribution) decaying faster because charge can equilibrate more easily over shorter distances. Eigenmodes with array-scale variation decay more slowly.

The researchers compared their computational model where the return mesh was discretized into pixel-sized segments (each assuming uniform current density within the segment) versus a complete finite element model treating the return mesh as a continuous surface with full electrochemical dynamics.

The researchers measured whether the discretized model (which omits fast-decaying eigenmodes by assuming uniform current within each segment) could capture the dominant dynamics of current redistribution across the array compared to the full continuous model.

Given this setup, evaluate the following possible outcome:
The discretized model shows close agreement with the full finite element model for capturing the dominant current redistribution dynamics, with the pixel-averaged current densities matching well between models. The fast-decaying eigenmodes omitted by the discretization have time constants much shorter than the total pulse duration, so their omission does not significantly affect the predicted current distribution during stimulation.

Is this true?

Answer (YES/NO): YES